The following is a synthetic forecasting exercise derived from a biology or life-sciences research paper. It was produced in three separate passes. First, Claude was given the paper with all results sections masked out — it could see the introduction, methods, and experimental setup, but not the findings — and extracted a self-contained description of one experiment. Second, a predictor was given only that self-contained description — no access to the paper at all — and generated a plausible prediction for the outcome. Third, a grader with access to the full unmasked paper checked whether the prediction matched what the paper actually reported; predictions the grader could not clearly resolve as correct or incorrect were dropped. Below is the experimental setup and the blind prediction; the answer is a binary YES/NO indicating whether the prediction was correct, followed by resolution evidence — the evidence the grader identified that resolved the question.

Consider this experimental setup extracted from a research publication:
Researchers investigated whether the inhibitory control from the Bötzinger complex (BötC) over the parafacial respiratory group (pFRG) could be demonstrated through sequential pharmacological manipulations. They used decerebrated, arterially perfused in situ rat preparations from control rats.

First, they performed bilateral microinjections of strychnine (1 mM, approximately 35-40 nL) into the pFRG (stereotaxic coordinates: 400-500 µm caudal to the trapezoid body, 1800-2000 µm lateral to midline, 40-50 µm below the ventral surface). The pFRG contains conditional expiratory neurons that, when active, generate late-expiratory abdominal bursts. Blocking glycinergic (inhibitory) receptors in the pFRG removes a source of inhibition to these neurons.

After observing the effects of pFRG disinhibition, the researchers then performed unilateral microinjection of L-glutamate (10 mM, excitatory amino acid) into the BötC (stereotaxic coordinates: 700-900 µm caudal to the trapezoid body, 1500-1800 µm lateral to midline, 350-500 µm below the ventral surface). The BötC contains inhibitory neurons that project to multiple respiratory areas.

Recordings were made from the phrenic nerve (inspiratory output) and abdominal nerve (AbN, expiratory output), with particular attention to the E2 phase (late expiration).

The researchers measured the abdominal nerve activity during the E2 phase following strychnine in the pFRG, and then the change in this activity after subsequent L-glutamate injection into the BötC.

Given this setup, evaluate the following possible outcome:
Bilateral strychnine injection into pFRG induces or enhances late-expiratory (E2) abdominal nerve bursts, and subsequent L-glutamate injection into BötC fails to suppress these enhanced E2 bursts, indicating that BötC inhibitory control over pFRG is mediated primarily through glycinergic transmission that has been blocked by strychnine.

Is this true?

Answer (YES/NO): NO